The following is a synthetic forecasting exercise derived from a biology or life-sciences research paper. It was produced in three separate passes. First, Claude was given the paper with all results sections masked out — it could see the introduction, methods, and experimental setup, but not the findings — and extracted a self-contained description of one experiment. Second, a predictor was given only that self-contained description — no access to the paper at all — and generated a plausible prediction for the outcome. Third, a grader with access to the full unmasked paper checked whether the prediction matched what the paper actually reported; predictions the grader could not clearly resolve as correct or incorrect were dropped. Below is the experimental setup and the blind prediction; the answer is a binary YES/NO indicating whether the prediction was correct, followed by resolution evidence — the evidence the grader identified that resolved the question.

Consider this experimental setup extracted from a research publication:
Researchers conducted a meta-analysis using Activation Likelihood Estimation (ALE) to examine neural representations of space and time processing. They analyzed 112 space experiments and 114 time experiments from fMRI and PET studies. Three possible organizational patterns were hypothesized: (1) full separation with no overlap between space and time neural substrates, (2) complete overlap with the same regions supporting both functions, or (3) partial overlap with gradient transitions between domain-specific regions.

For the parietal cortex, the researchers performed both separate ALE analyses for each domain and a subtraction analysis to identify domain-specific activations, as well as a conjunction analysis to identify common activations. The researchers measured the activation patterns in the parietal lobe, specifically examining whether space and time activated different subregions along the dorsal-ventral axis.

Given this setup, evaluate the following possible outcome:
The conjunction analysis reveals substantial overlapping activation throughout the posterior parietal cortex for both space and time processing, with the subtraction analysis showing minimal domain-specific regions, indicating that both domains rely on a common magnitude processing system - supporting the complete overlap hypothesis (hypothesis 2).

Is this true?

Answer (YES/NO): NO